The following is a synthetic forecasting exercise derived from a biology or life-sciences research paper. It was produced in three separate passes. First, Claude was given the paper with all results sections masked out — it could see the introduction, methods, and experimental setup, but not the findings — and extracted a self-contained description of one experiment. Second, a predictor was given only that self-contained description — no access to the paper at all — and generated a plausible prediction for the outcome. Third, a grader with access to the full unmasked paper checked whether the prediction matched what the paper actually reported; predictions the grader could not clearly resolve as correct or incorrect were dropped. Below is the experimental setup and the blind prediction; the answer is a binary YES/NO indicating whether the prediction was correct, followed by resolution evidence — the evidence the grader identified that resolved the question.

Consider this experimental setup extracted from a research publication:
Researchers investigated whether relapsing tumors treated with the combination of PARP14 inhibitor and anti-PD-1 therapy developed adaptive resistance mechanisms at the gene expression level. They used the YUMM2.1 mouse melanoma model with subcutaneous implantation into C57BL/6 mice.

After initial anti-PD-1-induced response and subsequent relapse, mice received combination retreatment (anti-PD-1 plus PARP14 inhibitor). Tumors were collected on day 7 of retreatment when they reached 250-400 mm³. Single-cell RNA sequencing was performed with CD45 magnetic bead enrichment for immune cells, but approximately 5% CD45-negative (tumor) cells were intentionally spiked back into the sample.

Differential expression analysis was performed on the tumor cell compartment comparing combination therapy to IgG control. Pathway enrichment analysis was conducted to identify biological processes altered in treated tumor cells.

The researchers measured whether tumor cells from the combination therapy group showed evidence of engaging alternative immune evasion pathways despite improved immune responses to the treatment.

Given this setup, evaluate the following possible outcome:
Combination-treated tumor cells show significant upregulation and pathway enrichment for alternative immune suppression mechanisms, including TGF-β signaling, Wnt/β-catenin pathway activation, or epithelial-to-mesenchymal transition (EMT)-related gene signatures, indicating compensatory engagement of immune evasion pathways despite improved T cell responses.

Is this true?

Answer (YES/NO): YES